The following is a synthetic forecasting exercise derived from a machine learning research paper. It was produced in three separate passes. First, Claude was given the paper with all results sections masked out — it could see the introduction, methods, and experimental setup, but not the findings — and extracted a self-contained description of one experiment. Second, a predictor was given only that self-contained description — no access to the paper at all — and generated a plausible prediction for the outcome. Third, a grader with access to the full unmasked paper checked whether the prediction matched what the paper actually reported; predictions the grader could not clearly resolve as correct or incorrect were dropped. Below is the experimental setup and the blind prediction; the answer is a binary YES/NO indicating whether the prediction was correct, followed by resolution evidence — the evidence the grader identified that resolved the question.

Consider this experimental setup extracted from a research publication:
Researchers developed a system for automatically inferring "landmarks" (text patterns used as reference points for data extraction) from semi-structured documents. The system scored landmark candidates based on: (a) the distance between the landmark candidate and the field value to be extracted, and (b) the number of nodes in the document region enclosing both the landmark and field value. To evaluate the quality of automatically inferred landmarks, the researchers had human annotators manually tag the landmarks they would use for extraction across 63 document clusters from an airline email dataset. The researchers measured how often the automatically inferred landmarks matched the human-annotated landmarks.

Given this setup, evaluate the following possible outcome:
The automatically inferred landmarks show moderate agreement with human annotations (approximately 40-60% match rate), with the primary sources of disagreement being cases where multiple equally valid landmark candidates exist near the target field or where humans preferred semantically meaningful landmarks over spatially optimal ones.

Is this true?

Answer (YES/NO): NO